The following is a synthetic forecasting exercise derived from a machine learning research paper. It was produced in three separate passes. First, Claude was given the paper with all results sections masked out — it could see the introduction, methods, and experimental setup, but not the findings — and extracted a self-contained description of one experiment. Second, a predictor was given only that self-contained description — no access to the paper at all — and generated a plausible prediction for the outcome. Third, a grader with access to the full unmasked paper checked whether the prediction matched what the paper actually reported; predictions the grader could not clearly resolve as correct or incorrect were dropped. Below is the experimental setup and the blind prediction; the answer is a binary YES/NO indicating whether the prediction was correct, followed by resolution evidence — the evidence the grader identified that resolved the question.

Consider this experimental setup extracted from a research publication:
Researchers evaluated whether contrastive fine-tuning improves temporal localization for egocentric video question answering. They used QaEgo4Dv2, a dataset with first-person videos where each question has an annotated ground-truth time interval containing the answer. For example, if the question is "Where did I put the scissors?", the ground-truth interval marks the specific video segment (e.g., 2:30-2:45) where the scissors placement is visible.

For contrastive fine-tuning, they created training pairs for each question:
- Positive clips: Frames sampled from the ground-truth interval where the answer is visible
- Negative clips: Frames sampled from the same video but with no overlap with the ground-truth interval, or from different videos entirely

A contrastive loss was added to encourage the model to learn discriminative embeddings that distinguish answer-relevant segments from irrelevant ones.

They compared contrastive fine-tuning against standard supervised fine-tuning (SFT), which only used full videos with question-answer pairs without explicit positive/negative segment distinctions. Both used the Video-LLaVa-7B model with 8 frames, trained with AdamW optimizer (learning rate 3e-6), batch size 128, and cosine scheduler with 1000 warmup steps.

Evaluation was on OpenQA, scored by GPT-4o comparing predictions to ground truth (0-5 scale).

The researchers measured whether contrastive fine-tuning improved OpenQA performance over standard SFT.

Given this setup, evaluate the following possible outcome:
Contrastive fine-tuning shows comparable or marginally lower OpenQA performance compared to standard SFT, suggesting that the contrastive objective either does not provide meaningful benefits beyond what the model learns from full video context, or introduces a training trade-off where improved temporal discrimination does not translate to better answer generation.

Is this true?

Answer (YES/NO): NO